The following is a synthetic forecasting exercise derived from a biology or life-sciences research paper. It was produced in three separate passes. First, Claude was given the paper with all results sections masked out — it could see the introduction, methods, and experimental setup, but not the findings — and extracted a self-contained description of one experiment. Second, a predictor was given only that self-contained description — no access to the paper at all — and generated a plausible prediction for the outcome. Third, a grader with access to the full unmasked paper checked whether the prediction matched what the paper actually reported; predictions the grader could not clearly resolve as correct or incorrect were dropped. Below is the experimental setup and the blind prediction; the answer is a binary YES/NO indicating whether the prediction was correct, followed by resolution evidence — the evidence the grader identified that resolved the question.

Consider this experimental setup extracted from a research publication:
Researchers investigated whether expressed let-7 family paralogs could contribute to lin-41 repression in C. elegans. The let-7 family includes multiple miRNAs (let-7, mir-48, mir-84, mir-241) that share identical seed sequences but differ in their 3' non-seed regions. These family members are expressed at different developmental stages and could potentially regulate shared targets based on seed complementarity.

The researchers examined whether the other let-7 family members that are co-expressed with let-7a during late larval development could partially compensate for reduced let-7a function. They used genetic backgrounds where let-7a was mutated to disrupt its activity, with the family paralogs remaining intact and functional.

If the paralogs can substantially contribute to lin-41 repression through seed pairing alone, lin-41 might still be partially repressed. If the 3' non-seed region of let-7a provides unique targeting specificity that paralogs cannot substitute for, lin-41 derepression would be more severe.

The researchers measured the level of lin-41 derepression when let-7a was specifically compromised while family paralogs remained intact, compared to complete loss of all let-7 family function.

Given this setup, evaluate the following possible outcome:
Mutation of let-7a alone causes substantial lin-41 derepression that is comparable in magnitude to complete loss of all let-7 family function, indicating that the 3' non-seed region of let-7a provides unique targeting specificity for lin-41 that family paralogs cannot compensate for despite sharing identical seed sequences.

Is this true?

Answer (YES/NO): YES